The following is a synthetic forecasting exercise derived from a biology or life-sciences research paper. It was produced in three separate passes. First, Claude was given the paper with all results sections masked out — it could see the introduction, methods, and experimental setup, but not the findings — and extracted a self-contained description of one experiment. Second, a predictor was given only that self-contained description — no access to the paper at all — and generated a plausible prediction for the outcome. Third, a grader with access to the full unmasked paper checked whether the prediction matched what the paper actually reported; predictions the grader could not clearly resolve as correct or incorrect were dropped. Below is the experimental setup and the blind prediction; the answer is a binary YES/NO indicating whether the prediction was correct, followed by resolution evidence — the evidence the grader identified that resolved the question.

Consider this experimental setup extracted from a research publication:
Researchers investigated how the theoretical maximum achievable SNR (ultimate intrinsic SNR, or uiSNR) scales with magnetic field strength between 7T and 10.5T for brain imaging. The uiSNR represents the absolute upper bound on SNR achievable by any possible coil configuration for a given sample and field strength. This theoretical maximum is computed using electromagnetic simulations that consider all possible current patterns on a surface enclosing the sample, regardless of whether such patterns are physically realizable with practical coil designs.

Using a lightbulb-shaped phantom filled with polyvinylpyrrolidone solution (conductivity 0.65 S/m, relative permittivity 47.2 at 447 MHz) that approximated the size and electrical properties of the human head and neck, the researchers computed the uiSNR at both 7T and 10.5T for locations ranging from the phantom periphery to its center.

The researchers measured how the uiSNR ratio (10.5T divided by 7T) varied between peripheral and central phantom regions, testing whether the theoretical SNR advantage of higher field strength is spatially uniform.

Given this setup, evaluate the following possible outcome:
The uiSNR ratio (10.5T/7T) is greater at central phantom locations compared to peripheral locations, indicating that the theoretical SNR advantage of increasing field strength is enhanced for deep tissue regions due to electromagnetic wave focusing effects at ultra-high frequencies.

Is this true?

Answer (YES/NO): YES